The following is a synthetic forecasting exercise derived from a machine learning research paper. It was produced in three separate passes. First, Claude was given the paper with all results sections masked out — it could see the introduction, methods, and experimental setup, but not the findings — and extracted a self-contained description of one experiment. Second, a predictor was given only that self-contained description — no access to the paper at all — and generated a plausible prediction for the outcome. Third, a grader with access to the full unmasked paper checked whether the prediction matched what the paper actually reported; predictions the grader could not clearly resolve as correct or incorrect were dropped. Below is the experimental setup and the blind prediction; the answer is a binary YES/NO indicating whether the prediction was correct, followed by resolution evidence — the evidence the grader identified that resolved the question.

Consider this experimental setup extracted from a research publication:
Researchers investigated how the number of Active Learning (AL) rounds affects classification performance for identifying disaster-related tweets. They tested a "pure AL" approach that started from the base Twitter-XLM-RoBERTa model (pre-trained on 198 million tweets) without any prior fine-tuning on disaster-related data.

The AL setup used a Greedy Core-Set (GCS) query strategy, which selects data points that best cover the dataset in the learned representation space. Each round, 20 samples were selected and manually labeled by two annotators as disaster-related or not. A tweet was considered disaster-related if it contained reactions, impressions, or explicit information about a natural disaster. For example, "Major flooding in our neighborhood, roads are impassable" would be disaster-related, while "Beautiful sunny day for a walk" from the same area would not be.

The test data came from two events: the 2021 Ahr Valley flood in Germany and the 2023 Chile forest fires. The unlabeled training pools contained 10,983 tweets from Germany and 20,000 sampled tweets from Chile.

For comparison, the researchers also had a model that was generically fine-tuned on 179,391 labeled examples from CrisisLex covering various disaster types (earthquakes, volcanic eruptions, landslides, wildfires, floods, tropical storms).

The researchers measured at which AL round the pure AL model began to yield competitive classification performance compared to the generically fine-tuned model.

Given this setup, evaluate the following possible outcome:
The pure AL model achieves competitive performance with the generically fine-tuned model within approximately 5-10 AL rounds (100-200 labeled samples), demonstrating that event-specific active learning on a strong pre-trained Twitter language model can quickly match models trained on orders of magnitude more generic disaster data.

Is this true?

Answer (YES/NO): NO